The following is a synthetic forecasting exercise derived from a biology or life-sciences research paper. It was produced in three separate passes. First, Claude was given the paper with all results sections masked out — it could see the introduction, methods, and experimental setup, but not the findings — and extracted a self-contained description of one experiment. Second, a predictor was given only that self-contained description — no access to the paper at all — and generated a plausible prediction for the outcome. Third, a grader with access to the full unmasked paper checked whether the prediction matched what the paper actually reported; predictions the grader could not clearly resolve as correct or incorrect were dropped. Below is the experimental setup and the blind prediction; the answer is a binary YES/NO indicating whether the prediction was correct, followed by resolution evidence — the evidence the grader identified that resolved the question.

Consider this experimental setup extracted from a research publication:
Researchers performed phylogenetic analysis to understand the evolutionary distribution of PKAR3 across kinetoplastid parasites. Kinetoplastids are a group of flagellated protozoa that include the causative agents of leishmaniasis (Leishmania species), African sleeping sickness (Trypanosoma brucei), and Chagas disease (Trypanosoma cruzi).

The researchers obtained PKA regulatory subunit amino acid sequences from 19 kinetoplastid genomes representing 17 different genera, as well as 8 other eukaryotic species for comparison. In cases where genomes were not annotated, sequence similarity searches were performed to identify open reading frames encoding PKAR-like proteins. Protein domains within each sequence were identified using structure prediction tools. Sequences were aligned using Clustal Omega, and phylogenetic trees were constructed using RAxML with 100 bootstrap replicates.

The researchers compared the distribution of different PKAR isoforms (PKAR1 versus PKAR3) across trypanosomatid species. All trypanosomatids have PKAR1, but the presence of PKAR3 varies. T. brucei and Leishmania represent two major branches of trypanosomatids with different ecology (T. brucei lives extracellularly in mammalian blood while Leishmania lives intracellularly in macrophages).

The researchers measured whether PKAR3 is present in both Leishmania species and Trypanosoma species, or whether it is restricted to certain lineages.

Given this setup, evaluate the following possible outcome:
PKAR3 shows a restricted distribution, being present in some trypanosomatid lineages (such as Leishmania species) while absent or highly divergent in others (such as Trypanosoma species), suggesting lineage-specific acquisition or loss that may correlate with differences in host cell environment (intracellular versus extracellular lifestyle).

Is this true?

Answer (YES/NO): NO